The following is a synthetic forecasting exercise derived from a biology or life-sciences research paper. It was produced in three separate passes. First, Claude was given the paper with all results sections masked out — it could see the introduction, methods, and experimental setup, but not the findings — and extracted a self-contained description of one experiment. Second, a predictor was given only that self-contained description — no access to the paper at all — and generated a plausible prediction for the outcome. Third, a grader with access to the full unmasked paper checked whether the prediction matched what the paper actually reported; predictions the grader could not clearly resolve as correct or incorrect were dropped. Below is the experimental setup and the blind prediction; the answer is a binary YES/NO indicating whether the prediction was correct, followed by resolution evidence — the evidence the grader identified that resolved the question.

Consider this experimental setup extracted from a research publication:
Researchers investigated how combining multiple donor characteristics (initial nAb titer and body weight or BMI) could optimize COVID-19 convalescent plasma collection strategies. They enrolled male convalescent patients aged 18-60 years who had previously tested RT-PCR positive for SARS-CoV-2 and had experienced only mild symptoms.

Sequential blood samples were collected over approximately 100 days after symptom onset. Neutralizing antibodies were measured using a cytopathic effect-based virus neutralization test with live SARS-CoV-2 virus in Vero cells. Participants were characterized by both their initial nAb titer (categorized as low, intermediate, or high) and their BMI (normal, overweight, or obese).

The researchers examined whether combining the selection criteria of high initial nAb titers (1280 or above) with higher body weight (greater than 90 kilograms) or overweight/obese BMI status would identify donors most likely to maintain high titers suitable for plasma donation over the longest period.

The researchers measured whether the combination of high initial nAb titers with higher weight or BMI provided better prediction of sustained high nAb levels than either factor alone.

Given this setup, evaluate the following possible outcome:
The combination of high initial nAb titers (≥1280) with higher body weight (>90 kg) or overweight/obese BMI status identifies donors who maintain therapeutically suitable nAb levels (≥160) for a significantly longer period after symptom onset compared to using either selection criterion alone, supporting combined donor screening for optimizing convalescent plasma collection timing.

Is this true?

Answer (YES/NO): NO